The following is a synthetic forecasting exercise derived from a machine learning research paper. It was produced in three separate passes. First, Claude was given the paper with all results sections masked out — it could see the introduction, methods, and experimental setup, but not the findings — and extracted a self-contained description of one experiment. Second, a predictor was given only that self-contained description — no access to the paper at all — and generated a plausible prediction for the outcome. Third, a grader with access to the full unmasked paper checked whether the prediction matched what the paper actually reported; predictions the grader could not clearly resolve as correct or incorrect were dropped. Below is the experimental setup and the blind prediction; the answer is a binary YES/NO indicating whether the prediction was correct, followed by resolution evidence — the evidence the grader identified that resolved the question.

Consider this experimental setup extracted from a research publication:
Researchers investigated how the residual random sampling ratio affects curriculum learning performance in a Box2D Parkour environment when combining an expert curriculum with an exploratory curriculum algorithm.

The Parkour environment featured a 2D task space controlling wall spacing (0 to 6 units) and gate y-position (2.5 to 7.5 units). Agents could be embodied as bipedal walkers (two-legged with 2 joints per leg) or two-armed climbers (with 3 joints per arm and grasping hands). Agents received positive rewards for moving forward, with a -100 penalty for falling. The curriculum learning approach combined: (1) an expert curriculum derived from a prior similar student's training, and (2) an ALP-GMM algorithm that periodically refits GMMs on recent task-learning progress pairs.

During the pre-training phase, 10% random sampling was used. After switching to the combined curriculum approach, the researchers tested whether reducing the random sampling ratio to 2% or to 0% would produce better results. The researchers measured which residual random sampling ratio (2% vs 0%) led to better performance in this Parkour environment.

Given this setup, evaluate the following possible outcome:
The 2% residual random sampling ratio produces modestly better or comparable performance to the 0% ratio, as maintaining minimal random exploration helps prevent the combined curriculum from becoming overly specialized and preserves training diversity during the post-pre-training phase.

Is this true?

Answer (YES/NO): NO